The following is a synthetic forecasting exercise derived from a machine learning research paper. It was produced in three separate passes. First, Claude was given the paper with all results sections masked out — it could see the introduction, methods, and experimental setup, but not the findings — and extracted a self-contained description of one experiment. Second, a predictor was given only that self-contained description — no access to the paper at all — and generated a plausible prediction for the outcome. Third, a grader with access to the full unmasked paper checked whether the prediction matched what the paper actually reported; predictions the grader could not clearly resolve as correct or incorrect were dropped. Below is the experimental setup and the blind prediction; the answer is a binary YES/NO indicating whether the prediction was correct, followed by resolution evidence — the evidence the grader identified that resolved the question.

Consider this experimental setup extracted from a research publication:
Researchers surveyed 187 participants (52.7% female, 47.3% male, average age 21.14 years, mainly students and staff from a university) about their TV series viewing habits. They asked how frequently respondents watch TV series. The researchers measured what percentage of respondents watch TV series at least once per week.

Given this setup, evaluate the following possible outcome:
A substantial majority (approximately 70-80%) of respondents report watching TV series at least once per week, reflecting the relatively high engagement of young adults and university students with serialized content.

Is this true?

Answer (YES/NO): NO